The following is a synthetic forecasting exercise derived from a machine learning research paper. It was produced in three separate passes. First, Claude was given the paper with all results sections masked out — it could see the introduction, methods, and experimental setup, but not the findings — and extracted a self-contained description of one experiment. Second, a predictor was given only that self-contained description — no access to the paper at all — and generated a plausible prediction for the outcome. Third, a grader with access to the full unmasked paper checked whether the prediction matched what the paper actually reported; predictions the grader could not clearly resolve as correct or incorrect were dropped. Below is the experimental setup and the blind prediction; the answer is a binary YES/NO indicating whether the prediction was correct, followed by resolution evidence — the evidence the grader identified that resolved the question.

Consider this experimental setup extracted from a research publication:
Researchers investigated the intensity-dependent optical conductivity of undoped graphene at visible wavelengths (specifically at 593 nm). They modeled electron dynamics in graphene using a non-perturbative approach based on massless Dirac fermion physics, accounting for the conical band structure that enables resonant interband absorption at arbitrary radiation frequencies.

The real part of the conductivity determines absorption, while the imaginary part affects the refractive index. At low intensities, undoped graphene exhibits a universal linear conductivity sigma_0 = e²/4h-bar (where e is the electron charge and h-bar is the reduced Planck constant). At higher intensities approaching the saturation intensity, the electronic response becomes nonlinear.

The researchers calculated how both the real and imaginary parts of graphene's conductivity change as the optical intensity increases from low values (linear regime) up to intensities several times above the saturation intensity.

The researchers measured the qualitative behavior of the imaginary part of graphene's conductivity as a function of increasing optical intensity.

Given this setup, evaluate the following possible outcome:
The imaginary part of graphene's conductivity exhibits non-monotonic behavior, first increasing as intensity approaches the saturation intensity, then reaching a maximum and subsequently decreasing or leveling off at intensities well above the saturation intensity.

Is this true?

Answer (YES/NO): NO